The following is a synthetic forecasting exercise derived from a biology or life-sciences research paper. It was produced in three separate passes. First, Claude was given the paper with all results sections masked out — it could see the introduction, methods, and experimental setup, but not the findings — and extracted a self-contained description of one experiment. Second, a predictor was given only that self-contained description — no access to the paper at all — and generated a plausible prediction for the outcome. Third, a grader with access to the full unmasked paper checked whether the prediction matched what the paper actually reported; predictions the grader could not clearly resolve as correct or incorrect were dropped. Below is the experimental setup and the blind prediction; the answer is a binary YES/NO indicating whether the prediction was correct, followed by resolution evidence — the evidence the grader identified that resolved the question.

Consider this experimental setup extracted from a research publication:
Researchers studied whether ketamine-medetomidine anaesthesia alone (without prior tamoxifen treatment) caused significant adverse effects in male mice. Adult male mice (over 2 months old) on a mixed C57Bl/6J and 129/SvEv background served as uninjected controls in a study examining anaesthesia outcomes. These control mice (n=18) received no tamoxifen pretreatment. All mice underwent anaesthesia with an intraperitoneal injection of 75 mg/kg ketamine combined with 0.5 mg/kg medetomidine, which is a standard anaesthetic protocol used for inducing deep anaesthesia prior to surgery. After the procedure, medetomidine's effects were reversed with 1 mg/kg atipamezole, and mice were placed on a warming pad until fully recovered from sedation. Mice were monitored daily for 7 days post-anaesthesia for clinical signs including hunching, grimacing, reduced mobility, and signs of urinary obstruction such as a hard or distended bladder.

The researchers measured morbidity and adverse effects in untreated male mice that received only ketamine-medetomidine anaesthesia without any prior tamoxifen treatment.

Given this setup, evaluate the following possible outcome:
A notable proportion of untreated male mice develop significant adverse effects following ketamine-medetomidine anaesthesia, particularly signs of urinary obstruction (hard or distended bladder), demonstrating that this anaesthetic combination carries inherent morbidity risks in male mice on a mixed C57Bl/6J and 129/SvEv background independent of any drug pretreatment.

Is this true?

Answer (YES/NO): NO